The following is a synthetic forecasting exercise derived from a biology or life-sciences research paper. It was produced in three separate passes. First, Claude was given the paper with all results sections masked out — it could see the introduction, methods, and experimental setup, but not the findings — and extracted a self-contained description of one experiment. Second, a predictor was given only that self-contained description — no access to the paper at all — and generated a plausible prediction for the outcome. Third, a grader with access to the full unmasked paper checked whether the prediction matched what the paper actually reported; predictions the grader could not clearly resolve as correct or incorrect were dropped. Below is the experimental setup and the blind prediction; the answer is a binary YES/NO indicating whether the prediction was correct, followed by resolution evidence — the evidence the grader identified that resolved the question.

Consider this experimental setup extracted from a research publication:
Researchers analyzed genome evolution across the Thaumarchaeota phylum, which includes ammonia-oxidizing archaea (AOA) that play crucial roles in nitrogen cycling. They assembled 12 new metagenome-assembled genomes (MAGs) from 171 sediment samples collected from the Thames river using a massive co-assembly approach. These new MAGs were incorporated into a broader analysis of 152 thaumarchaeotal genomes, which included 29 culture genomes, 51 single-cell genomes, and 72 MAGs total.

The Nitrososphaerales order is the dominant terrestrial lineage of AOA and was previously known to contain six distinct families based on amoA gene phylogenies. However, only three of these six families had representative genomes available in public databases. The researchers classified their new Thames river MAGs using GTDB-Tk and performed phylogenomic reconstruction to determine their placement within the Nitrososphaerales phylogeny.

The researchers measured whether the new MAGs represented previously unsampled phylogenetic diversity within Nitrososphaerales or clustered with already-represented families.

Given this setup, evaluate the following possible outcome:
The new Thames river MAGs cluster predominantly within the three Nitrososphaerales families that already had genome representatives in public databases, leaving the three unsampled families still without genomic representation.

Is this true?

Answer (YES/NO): NO